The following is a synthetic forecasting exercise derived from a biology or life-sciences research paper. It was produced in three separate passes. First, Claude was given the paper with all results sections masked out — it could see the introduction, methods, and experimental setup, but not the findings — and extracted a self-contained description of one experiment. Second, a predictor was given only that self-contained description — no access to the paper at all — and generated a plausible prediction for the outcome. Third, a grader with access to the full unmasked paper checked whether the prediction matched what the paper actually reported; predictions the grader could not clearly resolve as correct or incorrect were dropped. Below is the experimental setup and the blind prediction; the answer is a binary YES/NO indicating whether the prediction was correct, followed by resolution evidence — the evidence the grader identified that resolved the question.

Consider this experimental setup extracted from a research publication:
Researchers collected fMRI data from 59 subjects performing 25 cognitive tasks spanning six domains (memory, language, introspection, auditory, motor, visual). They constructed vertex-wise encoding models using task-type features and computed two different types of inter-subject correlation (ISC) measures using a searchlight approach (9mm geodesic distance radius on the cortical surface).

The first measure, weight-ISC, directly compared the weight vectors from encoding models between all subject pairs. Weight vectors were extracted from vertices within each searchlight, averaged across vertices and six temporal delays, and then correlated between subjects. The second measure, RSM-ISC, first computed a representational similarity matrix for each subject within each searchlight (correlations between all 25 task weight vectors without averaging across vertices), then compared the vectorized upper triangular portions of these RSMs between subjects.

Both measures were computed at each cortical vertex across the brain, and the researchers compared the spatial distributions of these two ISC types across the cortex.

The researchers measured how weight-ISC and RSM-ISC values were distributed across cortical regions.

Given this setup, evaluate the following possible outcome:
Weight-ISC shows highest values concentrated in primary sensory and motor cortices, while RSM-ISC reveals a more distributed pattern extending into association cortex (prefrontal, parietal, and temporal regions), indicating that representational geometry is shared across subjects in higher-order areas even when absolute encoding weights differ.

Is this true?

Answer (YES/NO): NO